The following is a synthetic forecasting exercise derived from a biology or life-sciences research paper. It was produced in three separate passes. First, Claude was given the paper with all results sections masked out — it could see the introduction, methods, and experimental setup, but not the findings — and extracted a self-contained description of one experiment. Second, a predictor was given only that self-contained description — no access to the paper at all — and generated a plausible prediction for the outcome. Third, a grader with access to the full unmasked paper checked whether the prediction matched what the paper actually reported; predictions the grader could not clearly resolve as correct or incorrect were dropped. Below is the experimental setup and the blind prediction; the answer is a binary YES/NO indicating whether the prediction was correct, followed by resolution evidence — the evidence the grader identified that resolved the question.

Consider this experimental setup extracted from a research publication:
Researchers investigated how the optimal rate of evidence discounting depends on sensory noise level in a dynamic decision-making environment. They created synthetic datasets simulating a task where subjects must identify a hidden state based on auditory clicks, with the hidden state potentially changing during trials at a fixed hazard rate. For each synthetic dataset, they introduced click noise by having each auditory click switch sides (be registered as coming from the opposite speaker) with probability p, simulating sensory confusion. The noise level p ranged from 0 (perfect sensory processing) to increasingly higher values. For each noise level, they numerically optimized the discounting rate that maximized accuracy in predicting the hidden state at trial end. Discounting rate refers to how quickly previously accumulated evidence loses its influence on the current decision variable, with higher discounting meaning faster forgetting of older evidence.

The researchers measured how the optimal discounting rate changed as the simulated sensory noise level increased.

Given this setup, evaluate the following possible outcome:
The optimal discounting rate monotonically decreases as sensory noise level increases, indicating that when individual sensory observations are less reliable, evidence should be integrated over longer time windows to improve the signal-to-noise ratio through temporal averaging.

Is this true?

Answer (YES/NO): YES